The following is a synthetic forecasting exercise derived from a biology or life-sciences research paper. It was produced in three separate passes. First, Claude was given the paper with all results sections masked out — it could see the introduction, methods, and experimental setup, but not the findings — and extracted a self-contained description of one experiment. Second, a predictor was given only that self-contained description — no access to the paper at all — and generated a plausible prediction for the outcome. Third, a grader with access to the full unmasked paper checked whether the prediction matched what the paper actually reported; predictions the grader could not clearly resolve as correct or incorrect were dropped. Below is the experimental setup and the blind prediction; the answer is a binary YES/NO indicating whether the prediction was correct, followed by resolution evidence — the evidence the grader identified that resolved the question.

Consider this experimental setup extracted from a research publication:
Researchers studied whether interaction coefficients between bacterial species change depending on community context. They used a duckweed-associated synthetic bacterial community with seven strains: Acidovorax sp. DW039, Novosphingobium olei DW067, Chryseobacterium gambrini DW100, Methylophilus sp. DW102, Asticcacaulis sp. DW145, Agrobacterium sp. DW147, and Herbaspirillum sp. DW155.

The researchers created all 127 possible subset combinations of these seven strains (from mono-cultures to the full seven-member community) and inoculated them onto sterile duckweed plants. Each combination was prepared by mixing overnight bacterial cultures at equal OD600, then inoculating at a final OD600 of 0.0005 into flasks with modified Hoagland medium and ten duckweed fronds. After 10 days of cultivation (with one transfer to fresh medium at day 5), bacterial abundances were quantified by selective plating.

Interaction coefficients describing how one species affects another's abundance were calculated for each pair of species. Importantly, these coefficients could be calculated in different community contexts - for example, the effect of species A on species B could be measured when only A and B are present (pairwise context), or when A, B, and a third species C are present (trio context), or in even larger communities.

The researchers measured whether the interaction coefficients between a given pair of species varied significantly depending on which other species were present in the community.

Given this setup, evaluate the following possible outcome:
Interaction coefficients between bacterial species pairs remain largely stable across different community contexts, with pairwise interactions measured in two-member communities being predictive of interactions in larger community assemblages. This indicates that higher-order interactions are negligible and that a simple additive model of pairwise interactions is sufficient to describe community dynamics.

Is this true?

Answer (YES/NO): NO